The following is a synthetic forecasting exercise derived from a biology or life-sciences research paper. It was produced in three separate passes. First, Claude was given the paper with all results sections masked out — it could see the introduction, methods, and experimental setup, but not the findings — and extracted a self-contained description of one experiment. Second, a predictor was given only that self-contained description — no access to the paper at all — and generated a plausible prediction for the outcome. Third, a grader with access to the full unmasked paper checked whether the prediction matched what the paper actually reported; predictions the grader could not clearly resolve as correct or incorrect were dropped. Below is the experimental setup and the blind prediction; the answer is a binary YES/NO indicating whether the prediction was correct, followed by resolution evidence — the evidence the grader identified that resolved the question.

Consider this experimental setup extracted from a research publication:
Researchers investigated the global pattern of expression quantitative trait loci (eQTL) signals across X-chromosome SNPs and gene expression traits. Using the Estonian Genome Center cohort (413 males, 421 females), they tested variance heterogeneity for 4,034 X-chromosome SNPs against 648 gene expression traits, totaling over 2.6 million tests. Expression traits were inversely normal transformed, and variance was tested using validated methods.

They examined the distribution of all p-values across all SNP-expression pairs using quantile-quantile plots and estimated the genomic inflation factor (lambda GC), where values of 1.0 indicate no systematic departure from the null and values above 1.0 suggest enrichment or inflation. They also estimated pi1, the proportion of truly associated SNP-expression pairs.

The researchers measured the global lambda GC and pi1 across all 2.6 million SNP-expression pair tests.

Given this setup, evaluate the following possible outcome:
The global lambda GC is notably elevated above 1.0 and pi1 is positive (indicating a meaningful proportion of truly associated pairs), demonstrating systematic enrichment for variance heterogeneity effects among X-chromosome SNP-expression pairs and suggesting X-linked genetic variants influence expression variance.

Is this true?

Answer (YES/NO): NO